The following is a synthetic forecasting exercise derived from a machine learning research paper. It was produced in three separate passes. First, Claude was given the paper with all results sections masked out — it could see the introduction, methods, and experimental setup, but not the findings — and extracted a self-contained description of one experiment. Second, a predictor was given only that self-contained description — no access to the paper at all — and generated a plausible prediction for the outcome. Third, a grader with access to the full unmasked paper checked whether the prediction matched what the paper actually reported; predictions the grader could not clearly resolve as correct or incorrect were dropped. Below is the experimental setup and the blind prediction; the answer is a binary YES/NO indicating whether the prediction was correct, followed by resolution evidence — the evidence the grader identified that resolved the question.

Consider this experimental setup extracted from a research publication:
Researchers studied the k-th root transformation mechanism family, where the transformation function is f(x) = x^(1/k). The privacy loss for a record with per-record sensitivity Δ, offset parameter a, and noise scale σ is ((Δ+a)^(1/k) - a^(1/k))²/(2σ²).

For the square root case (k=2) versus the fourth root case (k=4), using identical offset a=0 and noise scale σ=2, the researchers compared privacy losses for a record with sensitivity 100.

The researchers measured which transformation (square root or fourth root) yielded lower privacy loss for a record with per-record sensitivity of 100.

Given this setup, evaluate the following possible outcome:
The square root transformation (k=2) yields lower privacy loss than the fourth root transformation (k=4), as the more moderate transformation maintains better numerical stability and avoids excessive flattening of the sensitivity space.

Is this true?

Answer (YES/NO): NO